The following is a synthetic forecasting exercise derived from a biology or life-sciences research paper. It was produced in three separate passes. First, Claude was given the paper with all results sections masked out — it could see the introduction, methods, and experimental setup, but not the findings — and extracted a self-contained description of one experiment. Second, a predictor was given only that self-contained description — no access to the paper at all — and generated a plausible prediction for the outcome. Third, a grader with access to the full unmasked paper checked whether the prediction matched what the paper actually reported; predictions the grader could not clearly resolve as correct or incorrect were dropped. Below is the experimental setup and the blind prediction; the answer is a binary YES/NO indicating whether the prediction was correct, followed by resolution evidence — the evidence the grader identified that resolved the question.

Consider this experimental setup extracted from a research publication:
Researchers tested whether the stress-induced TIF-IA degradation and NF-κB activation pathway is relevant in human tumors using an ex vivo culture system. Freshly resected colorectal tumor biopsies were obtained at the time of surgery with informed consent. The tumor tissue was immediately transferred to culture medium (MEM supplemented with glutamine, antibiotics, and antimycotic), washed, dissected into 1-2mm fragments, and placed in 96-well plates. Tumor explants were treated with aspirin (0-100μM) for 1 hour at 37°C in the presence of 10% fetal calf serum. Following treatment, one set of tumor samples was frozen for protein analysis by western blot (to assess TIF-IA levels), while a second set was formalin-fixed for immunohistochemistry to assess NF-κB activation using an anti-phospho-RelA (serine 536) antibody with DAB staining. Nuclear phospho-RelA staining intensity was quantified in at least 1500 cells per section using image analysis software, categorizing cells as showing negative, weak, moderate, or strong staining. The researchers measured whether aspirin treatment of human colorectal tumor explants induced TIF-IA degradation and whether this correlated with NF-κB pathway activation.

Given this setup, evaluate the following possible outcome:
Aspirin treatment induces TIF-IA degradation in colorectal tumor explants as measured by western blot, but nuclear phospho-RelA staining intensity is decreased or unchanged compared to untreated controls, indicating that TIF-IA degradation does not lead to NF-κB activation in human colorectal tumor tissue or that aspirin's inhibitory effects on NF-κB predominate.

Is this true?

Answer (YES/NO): NO